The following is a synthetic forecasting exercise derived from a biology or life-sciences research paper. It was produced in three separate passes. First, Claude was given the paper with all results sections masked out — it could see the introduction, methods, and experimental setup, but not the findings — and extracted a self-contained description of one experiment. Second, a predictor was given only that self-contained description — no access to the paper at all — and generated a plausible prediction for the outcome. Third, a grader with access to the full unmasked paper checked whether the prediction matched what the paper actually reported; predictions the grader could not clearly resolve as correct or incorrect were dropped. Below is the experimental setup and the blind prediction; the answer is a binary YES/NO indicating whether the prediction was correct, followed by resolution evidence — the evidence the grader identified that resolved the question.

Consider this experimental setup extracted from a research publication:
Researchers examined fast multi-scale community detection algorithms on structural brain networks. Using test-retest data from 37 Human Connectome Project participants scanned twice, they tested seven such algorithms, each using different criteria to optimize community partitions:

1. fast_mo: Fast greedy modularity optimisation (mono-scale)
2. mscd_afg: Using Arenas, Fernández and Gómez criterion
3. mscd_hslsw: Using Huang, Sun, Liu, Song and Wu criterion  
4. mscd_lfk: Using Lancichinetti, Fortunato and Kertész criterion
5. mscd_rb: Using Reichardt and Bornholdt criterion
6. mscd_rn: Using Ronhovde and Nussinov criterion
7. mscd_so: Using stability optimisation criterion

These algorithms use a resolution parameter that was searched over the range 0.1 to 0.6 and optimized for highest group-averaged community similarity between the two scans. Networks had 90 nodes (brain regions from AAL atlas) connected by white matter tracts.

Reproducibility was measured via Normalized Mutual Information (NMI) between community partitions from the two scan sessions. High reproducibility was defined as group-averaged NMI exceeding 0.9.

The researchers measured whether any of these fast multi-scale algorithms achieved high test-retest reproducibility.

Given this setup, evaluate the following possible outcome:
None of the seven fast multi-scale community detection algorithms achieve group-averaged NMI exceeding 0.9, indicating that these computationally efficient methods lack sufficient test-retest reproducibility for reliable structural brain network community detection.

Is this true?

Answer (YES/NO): YES